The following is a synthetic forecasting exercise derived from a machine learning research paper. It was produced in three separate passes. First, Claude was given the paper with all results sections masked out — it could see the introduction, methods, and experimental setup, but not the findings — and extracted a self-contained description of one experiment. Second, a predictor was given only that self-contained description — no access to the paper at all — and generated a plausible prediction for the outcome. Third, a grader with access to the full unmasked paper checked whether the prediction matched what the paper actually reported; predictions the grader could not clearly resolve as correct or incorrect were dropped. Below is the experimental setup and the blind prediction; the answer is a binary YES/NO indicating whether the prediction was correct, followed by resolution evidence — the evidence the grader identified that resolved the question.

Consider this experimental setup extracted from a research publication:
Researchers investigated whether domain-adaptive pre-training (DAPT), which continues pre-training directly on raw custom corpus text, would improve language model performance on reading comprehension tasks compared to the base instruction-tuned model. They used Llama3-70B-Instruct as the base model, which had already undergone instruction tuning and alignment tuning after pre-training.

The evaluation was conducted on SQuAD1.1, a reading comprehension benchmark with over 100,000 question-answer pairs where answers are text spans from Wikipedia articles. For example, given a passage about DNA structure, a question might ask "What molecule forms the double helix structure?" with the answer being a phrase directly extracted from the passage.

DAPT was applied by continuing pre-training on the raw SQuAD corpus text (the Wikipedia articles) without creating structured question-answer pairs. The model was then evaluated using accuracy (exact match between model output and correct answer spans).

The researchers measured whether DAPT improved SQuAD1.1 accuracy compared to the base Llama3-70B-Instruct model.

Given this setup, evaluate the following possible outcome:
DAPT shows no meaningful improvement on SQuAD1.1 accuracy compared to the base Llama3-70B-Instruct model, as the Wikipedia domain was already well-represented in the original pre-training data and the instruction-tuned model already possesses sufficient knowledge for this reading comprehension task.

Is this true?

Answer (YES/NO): NO